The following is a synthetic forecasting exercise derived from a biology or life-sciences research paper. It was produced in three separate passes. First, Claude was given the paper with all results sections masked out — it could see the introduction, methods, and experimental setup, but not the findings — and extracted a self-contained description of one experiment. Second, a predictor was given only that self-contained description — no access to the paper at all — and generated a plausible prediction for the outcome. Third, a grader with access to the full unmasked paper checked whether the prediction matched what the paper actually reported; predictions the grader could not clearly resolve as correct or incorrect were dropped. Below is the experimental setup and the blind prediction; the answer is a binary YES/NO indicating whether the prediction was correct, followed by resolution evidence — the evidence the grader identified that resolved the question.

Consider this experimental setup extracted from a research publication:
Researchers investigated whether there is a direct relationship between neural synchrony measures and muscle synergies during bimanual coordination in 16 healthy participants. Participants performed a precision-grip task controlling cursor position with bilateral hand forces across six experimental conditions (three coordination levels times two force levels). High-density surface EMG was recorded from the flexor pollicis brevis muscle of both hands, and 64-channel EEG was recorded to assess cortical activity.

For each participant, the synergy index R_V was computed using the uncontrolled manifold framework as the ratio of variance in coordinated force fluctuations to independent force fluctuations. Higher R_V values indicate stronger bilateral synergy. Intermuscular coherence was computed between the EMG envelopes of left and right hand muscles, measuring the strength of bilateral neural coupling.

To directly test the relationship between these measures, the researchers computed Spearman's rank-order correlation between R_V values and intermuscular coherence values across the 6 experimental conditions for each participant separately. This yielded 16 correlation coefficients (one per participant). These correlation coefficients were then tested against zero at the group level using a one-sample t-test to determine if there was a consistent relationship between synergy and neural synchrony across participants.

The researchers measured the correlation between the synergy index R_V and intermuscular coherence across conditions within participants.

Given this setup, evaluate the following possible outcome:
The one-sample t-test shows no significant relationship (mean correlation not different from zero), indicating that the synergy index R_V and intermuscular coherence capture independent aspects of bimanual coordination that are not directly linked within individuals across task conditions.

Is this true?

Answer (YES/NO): NO